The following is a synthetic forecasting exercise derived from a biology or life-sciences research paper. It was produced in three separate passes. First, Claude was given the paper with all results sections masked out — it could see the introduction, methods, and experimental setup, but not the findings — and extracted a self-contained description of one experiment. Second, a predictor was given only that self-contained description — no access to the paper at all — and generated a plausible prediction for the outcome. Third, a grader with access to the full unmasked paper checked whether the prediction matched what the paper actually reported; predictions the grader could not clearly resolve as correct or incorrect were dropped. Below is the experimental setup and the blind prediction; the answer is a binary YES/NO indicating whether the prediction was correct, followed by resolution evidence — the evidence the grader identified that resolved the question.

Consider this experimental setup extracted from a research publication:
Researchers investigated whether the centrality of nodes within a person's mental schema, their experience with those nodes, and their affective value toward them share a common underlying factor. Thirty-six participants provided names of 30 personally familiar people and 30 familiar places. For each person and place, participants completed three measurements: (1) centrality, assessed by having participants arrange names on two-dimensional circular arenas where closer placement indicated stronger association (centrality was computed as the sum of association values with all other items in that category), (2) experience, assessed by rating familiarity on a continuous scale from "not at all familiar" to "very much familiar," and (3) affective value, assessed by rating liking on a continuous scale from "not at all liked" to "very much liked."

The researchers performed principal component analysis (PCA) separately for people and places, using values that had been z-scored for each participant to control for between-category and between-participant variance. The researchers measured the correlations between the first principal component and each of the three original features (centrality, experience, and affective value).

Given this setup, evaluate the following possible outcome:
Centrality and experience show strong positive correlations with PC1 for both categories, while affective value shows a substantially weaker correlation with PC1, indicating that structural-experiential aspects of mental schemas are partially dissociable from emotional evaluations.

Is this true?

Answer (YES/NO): NO